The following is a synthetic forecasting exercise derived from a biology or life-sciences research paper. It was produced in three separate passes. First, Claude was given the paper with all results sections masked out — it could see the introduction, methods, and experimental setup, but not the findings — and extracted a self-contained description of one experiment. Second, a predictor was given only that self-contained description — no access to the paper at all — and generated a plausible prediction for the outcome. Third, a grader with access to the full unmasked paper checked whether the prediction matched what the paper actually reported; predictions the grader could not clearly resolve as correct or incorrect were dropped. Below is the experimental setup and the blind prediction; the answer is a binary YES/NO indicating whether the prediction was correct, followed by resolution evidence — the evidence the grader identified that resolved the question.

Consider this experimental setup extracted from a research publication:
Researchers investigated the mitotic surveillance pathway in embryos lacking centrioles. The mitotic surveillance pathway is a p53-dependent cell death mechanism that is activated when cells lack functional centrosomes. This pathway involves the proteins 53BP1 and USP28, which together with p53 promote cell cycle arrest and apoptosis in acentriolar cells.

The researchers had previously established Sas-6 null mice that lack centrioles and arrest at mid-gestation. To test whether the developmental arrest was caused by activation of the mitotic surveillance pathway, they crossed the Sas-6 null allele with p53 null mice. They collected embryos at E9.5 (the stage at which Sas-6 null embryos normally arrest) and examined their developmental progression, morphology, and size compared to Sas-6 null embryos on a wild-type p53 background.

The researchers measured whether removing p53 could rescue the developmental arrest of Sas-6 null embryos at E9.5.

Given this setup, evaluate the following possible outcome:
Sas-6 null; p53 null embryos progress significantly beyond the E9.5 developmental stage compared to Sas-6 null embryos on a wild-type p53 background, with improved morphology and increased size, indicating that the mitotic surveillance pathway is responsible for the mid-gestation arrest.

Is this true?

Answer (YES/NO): YES